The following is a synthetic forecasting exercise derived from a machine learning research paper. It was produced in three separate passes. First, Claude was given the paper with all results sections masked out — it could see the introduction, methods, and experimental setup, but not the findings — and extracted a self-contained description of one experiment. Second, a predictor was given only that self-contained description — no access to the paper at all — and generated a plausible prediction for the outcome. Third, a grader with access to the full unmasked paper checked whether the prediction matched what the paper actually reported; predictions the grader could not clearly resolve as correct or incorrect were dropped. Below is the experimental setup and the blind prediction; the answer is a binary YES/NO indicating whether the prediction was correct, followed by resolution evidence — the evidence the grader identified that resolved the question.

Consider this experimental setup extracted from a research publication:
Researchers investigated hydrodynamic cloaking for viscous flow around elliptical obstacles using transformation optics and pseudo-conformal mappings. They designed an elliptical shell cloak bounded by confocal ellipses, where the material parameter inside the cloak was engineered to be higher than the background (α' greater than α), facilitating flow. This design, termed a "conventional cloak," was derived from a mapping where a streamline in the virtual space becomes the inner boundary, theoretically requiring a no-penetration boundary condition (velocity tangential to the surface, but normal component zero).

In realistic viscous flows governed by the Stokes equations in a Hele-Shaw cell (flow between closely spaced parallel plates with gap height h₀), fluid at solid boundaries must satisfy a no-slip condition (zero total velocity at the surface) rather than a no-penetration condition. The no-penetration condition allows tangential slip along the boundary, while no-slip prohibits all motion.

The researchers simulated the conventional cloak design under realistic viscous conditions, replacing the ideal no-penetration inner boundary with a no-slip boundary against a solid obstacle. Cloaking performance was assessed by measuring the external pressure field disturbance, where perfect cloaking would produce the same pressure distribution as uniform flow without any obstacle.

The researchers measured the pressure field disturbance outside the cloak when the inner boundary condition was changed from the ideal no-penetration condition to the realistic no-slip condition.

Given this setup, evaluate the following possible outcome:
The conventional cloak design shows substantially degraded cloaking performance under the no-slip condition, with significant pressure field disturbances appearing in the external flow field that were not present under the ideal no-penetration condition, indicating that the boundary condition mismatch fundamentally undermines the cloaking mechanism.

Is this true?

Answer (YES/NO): NO